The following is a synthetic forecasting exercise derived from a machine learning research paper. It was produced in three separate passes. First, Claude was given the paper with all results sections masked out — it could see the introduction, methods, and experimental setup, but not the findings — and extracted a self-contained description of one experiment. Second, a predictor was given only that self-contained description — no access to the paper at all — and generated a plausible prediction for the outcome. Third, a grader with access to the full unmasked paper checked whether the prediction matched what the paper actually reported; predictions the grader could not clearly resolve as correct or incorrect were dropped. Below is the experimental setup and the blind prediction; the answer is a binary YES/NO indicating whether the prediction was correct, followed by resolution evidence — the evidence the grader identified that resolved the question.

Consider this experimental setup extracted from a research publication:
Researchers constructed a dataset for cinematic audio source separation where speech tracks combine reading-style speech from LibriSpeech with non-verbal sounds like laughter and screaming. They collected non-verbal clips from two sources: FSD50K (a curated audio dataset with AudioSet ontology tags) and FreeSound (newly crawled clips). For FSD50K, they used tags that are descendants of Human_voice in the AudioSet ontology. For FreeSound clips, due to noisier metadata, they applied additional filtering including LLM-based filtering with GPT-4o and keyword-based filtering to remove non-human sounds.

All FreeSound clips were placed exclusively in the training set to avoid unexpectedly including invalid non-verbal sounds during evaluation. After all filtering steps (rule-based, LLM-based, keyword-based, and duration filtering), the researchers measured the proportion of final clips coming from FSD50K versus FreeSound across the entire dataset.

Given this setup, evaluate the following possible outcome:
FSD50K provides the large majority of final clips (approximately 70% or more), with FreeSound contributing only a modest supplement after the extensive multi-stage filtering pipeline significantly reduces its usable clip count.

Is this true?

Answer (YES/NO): YES